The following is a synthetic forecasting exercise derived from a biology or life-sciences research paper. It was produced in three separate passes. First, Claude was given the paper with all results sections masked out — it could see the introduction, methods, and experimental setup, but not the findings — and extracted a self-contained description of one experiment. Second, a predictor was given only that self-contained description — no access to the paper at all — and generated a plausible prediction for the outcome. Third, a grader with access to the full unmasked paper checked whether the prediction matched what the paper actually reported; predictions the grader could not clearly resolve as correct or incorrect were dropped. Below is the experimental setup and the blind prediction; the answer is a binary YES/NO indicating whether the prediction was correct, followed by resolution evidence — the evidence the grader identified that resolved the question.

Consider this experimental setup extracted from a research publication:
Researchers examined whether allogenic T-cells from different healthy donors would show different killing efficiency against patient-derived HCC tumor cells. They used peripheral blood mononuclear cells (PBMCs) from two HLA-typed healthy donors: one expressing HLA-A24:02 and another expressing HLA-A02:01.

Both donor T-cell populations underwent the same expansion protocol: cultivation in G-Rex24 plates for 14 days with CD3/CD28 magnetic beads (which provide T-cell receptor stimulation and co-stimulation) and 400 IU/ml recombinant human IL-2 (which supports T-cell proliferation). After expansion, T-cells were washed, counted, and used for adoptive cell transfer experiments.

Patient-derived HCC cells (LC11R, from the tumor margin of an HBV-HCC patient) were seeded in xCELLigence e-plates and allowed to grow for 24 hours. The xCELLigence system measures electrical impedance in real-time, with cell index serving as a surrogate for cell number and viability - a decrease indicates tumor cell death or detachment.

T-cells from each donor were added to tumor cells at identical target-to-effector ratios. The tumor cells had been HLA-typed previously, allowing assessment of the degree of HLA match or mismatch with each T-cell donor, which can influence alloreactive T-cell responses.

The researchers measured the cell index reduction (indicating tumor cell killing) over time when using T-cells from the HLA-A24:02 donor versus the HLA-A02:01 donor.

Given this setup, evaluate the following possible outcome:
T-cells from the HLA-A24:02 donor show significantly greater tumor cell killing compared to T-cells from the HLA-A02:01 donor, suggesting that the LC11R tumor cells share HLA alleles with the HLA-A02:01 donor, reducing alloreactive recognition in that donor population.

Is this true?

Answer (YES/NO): NO